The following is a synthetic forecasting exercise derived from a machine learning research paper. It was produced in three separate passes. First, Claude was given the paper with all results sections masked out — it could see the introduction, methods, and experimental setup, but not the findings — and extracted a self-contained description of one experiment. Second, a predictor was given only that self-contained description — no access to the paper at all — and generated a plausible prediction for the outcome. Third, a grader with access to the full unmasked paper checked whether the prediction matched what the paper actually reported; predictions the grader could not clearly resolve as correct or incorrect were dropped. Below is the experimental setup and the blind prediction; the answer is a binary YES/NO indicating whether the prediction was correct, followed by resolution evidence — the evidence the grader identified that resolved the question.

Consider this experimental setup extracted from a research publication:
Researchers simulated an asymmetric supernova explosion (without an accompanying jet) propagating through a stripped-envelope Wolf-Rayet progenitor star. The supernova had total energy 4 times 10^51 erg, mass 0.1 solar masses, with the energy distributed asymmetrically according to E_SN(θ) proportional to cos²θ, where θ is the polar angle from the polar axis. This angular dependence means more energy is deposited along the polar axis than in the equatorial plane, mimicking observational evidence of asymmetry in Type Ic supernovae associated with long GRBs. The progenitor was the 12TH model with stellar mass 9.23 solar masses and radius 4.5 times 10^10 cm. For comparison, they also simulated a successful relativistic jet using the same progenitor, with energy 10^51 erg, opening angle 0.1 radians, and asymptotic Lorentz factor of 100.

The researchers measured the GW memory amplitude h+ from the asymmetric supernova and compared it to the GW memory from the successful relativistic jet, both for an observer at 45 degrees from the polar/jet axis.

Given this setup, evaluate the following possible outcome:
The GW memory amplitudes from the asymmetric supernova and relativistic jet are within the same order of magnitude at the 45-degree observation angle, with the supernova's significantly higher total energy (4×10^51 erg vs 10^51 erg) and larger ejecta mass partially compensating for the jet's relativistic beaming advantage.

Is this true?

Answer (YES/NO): NO